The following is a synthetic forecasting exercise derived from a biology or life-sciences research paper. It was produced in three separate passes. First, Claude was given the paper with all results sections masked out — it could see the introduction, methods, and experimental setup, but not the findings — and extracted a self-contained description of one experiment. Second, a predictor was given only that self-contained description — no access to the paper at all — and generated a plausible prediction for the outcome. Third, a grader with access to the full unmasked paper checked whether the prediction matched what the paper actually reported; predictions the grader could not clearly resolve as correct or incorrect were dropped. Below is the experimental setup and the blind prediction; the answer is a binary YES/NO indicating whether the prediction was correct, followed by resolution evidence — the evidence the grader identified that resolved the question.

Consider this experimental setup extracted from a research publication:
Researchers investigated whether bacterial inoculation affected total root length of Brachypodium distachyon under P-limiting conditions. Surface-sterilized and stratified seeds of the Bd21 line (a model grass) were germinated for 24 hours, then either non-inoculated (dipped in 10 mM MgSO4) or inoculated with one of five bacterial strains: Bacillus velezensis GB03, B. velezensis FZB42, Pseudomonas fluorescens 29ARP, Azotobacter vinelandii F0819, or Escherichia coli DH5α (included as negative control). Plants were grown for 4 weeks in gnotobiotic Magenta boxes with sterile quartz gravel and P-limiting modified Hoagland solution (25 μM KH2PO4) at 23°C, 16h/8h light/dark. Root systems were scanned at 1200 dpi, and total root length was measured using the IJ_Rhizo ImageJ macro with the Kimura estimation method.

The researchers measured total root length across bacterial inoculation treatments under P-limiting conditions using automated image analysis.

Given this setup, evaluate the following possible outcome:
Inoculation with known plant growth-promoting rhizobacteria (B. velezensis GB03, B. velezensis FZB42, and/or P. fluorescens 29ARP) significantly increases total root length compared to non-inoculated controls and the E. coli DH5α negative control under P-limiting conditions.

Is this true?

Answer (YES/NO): NO